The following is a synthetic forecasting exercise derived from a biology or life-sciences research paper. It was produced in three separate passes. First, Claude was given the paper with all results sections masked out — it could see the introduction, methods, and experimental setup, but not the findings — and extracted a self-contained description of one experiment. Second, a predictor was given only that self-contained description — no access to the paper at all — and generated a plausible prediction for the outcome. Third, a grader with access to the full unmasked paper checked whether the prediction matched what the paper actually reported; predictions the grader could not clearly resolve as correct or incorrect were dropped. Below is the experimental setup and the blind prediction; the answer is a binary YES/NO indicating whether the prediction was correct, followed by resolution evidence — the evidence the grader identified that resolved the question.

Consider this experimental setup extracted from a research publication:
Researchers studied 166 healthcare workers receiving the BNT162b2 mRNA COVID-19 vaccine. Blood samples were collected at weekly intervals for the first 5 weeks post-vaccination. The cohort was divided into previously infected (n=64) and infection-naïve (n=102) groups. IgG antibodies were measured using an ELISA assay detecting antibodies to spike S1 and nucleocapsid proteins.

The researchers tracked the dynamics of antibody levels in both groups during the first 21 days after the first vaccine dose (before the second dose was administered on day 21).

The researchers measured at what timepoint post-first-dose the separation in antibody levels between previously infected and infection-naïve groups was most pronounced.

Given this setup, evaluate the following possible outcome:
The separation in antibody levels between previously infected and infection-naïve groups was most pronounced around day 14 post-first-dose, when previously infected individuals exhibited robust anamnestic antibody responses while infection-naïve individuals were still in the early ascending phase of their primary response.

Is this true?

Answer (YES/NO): YES